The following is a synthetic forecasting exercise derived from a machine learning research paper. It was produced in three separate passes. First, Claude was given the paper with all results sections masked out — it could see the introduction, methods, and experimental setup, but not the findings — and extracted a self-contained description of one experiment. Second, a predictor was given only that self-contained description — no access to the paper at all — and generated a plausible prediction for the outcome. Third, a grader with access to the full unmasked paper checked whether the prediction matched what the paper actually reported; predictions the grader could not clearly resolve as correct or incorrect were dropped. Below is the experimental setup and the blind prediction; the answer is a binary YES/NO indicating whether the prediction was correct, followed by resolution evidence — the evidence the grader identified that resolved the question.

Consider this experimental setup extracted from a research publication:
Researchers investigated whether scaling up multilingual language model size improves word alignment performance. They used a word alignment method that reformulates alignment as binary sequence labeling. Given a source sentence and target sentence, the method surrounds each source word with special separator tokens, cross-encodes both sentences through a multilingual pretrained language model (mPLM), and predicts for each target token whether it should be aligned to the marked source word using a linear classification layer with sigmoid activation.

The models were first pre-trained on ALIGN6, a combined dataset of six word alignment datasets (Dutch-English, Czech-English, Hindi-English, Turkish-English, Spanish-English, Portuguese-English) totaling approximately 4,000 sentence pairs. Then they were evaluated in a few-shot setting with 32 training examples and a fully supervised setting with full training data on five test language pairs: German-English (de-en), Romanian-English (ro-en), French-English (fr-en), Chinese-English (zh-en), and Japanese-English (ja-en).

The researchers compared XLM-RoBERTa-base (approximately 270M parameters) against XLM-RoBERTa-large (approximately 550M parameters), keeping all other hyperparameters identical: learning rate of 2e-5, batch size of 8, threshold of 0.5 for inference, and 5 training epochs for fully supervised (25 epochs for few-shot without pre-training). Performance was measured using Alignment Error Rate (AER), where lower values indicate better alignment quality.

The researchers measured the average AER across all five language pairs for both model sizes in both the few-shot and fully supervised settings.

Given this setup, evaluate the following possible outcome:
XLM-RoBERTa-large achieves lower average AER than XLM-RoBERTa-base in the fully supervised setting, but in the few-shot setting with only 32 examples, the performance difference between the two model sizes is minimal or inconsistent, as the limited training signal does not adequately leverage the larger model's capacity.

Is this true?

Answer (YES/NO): NO